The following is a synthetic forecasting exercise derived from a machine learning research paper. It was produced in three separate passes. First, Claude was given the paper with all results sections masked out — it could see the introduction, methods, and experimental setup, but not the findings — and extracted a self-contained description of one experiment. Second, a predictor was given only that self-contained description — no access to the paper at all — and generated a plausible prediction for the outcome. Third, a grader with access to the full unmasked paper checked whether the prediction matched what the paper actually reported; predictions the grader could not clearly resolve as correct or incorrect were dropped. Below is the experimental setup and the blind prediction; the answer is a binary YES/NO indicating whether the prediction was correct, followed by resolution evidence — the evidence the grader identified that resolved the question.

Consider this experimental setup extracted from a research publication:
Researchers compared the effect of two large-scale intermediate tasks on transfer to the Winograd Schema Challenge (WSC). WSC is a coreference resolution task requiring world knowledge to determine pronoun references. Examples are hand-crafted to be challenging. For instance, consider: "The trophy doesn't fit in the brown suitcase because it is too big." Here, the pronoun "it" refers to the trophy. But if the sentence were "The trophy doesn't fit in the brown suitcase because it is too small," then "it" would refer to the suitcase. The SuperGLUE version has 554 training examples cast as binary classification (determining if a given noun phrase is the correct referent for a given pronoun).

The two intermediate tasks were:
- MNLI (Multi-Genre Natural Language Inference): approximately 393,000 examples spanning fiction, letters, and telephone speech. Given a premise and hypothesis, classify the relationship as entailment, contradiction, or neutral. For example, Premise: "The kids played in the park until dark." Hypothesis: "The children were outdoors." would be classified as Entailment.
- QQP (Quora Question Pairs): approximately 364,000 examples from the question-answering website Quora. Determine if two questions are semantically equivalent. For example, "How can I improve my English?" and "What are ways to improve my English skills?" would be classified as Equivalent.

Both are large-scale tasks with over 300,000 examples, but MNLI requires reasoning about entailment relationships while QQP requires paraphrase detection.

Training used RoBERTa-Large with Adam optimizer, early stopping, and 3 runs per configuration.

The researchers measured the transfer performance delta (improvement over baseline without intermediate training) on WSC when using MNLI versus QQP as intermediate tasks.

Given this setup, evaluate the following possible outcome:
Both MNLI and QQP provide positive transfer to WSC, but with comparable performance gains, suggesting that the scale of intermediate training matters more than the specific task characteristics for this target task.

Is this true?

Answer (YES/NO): NO